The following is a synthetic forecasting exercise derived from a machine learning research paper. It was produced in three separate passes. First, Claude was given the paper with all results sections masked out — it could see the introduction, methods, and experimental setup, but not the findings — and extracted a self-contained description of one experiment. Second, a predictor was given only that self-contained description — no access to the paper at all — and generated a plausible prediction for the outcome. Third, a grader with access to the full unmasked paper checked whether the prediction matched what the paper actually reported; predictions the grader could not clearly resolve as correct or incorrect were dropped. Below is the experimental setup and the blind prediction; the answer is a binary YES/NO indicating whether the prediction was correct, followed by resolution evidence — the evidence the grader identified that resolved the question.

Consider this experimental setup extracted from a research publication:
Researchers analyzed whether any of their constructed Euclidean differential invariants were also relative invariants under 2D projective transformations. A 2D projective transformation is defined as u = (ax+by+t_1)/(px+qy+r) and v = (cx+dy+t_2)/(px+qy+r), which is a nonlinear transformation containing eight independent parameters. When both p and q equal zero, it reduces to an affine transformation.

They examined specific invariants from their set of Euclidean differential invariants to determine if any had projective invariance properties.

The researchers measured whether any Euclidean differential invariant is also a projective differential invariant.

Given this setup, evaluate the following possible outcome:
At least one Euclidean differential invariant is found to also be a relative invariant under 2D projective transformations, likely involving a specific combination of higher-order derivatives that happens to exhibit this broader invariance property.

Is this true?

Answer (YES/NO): YES